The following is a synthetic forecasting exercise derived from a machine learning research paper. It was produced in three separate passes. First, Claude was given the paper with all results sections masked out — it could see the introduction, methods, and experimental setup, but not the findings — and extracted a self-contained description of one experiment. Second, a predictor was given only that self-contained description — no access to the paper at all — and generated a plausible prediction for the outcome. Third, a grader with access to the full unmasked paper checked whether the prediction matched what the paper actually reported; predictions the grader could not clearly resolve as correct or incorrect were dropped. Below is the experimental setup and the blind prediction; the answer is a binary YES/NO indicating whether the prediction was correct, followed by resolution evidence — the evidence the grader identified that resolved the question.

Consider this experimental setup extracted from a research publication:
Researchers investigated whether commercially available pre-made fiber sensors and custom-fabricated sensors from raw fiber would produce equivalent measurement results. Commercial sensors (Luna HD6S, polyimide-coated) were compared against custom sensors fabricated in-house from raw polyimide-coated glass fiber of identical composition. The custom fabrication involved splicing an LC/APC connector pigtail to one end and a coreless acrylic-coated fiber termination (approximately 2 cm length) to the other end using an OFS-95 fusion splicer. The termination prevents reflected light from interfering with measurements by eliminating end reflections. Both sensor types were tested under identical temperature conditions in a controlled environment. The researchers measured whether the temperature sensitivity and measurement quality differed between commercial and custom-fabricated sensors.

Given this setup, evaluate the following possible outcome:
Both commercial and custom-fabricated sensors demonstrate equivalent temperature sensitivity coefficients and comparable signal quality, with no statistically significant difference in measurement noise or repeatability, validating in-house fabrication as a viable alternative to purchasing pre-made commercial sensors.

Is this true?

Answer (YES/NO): NO